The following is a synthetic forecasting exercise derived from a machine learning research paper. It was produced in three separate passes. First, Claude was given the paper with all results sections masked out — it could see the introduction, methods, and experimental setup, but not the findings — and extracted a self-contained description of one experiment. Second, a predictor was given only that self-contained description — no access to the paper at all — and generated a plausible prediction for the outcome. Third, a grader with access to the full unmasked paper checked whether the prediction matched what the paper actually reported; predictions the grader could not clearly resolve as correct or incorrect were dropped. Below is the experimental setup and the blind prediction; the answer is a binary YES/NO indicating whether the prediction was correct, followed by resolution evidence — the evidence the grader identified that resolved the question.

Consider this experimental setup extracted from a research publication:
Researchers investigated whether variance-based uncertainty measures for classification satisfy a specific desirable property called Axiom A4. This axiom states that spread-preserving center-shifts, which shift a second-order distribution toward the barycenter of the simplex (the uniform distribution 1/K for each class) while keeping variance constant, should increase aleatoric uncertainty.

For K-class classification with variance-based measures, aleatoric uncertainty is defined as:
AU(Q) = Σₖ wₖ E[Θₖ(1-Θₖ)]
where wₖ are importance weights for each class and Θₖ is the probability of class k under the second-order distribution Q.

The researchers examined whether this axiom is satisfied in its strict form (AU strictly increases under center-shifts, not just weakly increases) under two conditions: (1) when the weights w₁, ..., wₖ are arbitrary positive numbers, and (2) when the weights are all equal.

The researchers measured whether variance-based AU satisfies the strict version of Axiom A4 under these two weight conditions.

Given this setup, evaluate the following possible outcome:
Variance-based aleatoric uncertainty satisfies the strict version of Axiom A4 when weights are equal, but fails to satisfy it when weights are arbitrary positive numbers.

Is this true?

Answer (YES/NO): YES